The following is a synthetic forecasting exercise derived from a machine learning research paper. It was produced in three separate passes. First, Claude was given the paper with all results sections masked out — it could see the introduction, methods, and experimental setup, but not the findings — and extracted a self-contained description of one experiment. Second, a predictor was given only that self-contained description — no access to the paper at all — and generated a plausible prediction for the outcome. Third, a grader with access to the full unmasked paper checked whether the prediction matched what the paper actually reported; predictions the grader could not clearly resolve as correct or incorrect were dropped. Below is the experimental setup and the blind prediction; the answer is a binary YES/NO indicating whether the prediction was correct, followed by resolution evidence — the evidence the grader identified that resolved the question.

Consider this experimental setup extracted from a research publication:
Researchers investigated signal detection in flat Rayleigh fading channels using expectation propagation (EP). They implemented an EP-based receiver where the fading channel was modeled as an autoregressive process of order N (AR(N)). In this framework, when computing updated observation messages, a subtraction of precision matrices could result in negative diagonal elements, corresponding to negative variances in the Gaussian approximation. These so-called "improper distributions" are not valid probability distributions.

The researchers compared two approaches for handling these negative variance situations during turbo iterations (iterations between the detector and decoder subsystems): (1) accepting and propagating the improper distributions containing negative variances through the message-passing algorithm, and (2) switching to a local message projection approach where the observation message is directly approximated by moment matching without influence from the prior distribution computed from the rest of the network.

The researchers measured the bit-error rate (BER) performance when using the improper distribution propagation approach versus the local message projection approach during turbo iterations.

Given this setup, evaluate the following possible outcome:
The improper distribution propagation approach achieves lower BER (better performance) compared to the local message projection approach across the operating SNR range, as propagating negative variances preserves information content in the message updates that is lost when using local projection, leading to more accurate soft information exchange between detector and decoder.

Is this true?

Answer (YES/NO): NO